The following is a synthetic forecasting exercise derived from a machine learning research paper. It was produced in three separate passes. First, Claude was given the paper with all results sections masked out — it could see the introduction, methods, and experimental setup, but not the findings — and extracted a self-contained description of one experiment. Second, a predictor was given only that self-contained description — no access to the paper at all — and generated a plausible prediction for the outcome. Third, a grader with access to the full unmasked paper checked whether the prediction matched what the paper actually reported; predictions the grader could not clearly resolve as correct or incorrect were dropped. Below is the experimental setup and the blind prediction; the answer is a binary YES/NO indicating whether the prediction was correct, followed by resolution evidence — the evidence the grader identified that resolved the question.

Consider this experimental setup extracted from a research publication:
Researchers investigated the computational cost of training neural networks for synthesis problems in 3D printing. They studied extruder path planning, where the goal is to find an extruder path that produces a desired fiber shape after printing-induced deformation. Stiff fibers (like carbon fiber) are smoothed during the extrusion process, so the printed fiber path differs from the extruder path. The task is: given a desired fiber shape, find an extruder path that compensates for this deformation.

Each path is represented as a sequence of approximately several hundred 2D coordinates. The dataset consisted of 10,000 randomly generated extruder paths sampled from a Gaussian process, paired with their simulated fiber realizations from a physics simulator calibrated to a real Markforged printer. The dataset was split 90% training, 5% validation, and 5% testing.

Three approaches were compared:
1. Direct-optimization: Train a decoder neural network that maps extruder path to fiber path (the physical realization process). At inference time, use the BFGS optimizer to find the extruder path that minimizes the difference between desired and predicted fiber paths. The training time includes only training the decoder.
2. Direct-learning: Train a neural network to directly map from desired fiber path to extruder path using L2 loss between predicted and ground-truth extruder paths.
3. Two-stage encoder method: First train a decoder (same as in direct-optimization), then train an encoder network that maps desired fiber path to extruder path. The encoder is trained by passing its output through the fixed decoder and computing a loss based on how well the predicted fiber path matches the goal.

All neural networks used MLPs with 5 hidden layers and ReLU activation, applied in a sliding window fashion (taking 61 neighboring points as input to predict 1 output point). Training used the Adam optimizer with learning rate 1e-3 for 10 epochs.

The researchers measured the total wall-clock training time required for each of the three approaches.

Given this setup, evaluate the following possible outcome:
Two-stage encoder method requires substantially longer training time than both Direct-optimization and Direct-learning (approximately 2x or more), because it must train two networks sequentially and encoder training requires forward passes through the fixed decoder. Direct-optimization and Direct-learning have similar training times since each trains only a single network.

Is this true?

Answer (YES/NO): NO